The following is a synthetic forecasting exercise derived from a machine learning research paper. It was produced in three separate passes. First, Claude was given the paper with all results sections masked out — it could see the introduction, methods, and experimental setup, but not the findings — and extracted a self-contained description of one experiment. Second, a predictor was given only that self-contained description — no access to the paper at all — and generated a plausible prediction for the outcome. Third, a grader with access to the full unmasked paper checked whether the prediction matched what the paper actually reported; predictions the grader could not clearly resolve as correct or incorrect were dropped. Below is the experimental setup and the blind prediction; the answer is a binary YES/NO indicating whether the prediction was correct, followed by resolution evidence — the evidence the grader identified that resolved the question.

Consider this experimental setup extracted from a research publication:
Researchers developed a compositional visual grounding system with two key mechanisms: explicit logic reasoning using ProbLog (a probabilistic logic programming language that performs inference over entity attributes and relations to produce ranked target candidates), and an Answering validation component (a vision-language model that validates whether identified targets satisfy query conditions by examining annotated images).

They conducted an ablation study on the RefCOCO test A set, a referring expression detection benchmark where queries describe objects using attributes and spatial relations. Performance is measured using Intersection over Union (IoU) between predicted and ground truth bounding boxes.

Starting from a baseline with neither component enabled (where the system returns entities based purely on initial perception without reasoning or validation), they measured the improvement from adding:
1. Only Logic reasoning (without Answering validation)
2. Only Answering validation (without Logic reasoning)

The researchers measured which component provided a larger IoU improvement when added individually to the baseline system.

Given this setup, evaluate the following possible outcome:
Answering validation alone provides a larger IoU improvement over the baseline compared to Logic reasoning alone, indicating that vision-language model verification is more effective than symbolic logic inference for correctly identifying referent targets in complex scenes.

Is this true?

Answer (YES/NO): YES